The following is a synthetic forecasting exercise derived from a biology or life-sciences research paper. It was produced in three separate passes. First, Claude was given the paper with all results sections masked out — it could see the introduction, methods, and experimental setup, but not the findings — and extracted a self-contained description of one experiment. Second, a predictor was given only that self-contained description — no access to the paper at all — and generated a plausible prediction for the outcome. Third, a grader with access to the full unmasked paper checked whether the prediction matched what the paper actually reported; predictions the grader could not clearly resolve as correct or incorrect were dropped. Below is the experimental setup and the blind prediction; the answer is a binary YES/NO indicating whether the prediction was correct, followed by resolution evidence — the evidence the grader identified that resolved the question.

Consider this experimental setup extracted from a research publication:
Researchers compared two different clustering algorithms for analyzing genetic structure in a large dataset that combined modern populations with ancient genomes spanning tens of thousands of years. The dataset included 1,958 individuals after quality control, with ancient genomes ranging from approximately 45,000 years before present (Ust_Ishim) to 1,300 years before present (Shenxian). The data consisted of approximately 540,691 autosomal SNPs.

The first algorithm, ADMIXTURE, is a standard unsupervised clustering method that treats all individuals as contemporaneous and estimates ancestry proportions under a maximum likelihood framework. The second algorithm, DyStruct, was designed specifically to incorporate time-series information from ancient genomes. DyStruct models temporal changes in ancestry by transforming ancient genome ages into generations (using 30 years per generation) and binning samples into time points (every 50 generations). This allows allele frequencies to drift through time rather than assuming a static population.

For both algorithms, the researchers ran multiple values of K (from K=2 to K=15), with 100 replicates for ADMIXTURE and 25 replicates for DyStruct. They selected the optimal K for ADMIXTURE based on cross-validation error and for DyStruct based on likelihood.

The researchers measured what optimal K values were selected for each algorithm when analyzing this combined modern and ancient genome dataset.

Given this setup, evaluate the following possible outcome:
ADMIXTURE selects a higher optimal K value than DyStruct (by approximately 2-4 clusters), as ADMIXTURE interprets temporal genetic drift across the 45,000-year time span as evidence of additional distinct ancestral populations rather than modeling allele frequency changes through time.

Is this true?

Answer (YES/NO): NO